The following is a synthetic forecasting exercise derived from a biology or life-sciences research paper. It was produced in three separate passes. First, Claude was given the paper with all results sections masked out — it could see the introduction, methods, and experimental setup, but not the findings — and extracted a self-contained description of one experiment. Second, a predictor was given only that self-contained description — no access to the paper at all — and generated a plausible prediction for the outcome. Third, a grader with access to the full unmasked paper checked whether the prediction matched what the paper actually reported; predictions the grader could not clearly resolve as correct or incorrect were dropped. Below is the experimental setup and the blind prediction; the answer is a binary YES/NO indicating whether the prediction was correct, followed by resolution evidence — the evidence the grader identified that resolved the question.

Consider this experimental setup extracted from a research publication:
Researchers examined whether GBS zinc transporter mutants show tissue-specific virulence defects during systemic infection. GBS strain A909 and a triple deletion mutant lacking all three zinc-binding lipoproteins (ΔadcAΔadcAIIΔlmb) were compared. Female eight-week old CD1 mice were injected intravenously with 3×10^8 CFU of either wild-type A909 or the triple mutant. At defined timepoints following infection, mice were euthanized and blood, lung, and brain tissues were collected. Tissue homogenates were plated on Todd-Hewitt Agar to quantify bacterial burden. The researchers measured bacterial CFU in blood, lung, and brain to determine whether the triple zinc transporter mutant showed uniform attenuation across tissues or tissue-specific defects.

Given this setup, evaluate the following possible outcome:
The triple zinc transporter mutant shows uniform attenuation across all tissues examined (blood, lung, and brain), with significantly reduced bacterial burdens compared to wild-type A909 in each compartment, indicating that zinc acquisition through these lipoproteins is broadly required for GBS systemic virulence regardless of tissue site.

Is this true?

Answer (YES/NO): NO